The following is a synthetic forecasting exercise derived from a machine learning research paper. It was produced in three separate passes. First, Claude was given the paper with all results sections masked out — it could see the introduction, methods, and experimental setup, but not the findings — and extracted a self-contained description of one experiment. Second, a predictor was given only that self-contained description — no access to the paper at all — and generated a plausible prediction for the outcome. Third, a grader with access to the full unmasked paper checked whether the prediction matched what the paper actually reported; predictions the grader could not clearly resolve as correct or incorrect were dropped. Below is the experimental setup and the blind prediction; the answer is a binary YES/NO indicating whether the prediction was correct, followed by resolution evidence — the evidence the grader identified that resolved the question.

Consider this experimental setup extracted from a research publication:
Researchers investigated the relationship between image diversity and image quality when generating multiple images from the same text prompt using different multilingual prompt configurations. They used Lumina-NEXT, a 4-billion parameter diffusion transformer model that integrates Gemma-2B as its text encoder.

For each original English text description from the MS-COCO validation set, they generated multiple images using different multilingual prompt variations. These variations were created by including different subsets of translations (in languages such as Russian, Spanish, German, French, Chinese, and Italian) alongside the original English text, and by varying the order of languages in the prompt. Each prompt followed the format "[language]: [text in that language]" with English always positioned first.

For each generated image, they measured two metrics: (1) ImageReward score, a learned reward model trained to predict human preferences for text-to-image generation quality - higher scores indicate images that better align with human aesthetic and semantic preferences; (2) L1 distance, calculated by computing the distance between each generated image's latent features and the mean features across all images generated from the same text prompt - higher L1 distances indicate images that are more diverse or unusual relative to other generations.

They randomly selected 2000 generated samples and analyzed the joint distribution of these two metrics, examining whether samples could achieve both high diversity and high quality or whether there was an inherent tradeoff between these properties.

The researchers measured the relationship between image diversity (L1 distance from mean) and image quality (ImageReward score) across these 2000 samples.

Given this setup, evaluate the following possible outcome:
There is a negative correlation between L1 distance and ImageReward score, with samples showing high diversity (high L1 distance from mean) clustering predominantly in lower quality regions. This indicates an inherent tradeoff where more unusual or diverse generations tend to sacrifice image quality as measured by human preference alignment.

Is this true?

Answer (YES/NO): NO